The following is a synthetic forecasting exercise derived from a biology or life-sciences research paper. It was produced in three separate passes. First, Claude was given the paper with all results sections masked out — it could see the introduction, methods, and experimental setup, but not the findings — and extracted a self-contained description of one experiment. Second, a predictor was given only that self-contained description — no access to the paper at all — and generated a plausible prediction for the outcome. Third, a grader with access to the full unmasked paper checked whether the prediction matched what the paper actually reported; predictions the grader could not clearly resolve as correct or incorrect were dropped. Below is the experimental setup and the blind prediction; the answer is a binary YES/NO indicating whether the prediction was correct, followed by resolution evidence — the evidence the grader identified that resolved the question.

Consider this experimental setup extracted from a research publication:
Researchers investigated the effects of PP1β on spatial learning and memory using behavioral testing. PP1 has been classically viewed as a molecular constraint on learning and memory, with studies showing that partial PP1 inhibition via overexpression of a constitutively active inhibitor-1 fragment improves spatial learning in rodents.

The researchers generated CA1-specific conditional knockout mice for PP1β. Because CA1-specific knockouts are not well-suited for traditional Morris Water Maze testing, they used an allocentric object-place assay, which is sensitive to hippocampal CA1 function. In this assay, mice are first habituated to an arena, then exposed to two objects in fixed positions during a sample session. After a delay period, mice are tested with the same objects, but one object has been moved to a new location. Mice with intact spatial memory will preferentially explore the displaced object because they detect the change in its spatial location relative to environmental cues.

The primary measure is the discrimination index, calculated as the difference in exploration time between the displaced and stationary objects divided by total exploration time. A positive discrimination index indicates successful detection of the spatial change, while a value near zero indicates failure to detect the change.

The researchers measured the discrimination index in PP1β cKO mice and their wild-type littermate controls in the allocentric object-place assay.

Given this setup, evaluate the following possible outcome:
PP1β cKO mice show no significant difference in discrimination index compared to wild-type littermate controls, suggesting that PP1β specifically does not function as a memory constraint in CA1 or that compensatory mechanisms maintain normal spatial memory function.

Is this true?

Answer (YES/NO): NO